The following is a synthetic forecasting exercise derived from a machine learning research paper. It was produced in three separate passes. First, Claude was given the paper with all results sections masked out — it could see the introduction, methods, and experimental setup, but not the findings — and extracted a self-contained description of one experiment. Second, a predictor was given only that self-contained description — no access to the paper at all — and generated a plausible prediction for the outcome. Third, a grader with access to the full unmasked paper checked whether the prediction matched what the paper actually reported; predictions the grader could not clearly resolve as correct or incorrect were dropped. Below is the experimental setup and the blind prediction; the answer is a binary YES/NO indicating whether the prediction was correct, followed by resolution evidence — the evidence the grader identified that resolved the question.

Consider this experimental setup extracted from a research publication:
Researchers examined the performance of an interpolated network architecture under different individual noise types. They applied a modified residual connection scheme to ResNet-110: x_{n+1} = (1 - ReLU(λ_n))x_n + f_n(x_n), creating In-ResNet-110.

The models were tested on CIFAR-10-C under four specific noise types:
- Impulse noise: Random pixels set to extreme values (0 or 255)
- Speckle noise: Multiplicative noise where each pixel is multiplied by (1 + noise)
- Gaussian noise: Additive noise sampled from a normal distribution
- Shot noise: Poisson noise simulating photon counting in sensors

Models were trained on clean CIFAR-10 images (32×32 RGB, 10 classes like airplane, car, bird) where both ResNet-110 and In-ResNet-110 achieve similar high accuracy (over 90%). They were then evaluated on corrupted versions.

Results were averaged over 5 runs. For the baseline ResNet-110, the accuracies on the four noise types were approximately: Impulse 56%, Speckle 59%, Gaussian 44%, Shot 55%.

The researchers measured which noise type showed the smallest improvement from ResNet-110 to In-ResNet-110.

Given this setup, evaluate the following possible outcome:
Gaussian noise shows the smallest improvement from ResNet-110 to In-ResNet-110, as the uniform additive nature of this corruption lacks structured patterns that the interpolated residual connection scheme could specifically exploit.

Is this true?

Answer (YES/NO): NO